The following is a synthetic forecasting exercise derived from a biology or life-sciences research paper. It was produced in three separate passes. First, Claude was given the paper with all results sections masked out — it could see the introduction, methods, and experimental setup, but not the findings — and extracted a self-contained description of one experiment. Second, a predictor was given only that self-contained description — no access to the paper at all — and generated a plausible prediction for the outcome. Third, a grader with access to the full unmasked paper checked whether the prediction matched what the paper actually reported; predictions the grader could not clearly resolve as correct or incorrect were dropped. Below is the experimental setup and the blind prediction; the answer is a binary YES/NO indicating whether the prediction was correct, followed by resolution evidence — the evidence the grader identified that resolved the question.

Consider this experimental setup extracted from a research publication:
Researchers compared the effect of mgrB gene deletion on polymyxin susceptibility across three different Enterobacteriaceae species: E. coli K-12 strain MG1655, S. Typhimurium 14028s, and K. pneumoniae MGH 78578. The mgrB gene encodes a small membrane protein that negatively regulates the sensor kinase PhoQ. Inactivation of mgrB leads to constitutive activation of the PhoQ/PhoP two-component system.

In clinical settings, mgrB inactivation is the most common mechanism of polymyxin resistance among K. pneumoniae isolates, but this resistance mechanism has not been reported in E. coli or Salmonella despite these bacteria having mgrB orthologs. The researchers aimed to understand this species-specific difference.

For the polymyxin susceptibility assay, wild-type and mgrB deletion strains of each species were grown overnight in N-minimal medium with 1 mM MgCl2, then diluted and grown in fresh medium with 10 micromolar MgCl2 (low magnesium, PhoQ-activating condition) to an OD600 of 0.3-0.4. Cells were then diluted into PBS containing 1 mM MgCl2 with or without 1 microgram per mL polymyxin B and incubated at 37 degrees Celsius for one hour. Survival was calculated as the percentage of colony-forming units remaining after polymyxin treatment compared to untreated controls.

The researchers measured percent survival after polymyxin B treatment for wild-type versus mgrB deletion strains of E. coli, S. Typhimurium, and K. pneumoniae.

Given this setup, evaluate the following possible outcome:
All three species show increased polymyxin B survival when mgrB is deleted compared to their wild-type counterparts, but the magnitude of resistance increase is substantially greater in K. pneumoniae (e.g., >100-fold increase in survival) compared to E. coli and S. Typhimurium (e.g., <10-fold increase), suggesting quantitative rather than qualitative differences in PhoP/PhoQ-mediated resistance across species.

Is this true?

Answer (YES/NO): NO